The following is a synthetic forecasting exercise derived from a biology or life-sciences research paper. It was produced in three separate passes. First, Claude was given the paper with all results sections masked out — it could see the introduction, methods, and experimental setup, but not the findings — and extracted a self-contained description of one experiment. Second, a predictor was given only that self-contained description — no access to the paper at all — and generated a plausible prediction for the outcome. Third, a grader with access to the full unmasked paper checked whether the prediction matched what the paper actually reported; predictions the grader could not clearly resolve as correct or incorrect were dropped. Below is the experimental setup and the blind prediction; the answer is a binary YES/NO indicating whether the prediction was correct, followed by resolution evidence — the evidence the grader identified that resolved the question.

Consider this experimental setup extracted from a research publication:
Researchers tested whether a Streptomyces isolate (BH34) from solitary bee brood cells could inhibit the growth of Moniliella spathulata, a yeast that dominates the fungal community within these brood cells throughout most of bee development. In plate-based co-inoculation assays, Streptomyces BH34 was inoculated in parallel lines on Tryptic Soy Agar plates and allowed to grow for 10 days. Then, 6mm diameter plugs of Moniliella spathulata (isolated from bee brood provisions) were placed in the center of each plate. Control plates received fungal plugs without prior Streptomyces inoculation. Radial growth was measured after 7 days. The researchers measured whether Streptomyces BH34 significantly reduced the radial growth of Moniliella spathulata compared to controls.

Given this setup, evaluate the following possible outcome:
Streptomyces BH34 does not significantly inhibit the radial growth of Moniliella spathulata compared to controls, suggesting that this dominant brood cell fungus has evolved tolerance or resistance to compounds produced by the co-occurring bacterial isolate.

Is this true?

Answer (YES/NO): NO